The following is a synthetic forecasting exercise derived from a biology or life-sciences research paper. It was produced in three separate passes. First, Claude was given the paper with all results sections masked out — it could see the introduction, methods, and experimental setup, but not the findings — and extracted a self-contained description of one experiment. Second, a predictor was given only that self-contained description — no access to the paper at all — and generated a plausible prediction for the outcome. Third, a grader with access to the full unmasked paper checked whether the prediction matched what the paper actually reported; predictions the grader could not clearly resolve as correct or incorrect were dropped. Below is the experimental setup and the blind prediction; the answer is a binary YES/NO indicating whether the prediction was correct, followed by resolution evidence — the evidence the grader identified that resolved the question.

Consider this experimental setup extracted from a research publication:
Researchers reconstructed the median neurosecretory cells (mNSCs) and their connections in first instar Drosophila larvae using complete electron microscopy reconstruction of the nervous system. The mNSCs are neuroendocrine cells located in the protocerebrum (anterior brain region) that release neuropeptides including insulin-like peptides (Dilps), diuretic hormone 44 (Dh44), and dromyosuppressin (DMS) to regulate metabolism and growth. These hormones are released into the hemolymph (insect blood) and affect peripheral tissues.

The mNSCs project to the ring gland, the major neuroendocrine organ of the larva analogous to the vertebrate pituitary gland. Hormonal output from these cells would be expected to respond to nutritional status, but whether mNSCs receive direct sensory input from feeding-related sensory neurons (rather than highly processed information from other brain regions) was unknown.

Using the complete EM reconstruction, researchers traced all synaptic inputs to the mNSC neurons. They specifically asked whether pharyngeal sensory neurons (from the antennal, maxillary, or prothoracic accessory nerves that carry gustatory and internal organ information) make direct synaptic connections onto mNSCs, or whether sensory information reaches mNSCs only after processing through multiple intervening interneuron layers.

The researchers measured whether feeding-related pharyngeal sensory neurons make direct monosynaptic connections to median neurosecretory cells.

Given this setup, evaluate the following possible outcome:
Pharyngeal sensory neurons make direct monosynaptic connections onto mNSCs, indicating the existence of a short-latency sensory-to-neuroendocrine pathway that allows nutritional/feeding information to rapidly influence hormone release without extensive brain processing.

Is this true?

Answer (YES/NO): YES